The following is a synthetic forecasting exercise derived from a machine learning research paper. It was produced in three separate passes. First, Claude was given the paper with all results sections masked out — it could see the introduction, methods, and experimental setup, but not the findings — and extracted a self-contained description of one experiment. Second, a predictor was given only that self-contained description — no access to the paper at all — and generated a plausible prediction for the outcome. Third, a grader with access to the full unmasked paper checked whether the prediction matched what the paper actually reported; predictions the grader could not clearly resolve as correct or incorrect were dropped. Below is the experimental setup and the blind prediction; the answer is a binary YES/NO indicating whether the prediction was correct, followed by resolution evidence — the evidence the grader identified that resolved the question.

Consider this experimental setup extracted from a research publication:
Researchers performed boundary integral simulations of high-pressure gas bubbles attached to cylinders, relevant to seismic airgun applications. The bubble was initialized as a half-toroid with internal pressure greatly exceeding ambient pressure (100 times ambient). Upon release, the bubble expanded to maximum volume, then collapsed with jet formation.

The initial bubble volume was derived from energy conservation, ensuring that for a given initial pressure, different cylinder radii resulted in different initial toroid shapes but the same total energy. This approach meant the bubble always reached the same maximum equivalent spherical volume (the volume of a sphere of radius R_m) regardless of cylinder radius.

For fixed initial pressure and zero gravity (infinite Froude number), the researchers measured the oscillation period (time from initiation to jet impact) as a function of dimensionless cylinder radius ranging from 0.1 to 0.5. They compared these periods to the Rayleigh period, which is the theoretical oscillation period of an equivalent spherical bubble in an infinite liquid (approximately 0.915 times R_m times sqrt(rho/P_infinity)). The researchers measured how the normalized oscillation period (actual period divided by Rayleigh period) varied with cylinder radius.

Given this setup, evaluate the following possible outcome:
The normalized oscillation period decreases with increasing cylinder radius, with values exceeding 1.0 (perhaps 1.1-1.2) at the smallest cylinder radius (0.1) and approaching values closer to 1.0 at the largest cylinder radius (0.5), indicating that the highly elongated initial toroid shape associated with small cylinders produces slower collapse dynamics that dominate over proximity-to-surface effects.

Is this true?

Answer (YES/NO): NO